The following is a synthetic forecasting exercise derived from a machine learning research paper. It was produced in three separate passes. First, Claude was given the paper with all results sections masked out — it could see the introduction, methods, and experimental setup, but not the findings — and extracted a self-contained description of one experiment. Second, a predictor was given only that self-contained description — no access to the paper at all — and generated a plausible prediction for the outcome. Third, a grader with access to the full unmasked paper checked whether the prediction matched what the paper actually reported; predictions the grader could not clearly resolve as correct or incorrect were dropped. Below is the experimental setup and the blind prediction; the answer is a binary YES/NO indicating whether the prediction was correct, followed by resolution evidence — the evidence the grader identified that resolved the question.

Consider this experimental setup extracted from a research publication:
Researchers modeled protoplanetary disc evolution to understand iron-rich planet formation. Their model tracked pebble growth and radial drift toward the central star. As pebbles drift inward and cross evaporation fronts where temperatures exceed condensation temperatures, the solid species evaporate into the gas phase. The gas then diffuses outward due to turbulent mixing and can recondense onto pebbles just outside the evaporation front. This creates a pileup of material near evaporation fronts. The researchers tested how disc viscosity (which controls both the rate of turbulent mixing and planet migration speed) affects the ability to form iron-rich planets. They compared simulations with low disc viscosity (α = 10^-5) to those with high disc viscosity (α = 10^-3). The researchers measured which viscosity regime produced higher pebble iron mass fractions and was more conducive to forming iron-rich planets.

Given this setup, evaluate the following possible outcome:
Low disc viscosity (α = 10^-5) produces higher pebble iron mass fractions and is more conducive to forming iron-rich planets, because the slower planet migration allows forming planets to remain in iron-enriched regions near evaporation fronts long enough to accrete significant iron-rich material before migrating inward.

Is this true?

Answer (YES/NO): NO